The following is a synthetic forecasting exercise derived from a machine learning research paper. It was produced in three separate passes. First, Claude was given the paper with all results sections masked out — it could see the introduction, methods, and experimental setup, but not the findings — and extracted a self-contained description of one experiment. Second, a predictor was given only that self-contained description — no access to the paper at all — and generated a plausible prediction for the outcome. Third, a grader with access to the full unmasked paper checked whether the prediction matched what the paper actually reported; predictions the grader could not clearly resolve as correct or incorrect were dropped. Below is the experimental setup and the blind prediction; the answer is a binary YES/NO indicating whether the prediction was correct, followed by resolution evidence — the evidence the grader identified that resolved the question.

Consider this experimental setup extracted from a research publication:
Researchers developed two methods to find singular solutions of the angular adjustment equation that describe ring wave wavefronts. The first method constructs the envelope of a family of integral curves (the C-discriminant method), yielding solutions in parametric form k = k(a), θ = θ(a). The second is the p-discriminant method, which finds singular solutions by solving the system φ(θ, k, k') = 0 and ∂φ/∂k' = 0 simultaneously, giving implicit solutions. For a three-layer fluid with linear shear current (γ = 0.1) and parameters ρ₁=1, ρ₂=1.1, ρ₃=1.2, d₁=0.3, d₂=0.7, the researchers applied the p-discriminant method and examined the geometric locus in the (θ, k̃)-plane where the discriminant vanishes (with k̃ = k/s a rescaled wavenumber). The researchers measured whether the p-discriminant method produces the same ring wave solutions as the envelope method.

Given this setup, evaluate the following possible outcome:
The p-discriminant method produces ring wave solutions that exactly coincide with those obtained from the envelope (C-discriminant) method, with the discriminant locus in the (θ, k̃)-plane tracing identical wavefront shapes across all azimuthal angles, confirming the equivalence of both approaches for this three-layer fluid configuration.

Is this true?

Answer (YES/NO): YES